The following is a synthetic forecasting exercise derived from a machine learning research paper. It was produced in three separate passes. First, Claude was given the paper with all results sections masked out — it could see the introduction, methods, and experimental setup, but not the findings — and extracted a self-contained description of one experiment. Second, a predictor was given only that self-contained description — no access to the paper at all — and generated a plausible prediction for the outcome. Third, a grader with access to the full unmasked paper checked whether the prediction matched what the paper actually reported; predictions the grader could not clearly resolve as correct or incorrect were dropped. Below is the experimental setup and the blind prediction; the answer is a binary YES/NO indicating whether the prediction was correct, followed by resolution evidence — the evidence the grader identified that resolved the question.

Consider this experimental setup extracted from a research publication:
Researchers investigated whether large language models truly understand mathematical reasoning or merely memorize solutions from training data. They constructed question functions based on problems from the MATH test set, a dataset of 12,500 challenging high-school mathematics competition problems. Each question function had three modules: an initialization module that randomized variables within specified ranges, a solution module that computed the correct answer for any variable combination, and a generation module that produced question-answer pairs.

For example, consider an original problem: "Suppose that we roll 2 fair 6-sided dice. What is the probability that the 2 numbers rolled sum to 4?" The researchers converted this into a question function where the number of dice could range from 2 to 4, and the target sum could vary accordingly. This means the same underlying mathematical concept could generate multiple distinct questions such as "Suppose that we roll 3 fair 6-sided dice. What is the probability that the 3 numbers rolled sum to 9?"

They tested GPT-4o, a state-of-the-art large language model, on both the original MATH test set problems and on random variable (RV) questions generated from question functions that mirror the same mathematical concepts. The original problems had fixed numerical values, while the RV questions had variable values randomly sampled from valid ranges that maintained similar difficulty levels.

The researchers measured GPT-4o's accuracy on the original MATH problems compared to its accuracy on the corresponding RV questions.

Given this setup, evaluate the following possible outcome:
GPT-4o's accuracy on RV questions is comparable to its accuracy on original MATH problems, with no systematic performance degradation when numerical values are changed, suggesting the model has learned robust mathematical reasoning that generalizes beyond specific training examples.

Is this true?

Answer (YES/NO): NO